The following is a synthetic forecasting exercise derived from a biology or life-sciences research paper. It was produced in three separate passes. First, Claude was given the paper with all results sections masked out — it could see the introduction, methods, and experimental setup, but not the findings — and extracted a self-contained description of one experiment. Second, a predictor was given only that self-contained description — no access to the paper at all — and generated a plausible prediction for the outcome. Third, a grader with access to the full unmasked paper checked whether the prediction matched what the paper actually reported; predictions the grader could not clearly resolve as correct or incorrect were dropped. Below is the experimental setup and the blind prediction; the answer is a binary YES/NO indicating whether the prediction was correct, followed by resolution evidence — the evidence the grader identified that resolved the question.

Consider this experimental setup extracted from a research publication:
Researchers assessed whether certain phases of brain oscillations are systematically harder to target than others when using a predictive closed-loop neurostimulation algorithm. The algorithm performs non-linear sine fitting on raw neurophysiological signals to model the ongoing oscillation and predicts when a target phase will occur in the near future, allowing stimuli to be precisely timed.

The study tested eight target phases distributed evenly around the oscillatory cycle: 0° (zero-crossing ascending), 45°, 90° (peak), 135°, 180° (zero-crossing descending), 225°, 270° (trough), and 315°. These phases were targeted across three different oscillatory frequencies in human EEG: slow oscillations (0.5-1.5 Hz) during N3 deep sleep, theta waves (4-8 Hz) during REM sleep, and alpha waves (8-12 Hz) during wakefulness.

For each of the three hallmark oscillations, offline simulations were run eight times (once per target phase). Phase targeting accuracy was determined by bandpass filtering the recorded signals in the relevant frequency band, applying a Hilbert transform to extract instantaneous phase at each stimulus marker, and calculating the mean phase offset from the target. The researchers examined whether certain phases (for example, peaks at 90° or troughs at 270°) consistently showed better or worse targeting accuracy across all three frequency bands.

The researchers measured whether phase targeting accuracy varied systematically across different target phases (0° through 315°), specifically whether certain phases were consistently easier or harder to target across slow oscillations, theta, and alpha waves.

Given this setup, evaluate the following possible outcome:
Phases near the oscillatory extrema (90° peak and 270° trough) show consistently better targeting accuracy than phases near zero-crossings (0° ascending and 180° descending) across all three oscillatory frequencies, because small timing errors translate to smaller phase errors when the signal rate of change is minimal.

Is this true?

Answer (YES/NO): NO